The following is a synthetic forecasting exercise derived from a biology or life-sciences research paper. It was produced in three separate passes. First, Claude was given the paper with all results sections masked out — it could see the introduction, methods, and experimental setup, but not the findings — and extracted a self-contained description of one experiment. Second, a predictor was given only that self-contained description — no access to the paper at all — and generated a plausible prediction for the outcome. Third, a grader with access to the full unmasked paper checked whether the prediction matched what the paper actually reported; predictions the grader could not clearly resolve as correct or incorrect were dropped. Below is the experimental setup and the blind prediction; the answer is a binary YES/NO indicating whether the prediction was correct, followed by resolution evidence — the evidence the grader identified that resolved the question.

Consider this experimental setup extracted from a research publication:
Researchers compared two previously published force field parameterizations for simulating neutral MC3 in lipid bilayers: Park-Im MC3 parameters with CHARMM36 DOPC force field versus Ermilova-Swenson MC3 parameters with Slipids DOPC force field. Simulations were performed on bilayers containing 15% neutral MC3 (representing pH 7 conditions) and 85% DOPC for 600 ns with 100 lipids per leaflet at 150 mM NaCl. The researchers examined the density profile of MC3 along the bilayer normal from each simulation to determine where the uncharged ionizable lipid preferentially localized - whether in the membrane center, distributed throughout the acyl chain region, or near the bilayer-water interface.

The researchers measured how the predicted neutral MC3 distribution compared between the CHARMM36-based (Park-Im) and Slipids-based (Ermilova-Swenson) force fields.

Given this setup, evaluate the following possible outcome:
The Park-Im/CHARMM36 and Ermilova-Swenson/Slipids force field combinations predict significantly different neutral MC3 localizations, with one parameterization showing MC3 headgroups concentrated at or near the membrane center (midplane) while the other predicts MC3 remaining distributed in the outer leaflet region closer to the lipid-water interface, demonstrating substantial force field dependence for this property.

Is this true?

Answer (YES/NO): YES